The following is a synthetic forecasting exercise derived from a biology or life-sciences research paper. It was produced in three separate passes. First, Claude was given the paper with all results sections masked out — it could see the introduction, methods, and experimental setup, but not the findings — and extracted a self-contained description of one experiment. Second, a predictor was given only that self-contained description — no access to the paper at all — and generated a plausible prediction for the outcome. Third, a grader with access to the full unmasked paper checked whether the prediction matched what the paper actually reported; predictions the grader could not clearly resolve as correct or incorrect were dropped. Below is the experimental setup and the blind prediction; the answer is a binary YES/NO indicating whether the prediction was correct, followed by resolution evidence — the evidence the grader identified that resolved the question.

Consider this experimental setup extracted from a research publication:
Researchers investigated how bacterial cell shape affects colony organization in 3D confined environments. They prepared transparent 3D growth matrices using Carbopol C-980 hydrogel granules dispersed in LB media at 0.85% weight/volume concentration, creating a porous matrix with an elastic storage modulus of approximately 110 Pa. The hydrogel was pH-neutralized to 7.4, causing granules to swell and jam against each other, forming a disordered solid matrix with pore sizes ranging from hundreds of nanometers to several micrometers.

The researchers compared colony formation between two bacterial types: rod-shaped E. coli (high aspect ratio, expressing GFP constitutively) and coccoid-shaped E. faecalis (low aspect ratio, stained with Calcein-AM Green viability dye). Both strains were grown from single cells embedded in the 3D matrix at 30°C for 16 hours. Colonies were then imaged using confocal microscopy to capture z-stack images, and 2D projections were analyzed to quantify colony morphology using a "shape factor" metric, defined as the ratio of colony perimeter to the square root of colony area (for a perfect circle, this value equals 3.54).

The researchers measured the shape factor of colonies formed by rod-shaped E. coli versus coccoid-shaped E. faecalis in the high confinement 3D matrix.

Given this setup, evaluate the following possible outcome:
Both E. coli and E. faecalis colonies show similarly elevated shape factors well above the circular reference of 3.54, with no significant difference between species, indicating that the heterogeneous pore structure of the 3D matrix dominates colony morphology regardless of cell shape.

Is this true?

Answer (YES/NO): NO